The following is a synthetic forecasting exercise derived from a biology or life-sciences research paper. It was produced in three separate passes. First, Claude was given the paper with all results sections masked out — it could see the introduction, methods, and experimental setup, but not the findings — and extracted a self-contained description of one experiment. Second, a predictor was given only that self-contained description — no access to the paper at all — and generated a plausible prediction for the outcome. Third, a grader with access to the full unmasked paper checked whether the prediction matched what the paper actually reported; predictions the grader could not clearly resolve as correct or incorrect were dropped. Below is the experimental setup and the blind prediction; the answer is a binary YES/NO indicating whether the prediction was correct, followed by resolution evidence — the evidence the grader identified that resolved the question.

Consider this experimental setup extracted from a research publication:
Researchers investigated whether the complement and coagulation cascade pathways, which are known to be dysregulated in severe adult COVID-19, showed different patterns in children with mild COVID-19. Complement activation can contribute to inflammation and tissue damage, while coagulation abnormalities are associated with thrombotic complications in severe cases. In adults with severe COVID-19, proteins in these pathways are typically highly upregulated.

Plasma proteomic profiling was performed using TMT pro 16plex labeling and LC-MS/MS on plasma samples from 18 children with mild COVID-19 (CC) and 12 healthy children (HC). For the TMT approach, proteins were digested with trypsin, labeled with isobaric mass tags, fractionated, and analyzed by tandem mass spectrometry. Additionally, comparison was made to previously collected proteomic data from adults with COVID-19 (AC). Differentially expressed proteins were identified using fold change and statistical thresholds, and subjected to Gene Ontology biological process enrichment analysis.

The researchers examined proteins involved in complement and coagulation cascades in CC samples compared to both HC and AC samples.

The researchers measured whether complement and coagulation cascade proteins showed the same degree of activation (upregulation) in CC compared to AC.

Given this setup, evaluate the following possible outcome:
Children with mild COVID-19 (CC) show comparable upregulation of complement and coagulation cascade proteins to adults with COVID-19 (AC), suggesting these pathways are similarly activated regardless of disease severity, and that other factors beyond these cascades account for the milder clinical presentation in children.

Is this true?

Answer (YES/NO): NO